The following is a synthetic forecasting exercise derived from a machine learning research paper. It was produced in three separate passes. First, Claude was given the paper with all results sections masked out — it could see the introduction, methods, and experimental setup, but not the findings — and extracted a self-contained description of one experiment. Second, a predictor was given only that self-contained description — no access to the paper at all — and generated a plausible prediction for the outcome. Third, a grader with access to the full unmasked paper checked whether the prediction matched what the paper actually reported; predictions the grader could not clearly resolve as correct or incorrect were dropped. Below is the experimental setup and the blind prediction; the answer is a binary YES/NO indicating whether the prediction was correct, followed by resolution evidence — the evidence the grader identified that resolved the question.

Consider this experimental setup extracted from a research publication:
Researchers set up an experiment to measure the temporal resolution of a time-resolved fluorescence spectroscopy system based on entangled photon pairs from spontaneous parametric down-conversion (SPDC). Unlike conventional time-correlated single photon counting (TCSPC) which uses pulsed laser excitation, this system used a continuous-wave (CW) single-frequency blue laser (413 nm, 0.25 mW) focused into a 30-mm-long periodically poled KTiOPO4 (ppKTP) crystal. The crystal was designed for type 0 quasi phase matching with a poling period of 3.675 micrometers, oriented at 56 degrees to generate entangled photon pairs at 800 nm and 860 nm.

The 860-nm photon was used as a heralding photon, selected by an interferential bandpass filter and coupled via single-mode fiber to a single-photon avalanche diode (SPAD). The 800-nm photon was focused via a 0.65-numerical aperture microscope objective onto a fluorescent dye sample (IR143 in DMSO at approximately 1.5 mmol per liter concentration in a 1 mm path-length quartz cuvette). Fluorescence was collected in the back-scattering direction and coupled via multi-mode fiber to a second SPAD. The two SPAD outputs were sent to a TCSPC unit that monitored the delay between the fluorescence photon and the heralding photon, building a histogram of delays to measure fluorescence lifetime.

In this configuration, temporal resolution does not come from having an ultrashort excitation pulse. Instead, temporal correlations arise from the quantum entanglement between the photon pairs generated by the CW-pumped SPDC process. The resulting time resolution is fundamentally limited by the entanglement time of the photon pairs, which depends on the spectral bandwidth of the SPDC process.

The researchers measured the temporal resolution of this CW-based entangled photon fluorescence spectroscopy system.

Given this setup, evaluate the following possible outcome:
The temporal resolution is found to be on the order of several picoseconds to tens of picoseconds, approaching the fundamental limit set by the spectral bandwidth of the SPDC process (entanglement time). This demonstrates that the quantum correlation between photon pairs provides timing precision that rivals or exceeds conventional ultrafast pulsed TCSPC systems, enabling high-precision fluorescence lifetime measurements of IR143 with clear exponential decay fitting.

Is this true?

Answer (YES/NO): NO